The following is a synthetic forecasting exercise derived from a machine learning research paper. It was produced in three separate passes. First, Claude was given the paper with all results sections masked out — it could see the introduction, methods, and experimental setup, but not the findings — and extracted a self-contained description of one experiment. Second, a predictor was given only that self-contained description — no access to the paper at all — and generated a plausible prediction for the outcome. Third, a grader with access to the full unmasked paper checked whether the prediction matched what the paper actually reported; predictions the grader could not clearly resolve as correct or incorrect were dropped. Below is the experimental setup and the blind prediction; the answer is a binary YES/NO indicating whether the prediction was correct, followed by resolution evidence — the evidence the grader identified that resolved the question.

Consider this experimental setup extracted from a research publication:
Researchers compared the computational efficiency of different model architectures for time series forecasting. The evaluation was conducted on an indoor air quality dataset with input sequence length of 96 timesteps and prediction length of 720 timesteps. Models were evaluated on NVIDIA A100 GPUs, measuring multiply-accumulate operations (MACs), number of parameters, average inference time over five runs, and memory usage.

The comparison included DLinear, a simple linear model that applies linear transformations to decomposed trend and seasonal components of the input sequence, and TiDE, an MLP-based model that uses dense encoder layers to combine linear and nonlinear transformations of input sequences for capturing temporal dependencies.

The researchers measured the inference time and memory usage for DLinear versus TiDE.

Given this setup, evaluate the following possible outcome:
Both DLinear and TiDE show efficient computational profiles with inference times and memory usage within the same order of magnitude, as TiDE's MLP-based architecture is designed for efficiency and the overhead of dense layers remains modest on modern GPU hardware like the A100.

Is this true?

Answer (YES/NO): NO